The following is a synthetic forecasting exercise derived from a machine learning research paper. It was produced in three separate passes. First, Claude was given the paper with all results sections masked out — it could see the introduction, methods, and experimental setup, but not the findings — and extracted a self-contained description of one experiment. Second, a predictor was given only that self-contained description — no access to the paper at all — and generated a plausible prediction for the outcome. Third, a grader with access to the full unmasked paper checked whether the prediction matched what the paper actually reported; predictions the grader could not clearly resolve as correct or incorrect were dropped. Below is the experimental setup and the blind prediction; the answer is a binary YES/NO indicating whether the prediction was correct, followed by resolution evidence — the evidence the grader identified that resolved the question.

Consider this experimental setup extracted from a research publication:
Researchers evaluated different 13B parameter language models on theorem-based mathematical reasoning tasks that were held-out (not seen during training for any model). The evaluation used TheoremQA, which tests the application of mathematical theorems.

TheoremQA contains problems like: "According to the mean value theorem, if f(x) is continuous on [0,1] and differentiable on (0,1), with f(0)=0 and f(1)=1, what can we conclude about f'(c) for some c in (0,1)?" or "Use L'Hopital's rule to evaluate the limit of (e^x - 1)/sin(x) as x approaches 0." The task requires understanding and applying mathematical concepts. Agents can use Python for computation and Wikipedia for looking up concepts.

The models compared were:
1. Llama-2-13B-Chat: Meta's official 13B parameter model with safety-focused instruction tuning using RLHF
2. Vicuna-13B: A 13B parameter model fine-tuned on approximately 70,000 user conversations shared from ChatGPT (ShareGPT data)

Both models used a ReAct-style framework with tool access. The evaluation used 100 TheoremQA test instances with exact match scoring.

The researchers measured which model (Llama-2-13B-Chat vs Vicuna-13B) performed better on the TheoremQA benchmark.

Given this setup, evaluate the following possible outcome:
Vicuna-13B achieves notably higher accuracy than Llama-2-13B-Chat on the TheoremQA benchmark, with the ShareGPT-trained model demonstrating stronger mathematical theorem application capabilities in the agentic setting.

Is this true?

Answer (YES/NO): YES